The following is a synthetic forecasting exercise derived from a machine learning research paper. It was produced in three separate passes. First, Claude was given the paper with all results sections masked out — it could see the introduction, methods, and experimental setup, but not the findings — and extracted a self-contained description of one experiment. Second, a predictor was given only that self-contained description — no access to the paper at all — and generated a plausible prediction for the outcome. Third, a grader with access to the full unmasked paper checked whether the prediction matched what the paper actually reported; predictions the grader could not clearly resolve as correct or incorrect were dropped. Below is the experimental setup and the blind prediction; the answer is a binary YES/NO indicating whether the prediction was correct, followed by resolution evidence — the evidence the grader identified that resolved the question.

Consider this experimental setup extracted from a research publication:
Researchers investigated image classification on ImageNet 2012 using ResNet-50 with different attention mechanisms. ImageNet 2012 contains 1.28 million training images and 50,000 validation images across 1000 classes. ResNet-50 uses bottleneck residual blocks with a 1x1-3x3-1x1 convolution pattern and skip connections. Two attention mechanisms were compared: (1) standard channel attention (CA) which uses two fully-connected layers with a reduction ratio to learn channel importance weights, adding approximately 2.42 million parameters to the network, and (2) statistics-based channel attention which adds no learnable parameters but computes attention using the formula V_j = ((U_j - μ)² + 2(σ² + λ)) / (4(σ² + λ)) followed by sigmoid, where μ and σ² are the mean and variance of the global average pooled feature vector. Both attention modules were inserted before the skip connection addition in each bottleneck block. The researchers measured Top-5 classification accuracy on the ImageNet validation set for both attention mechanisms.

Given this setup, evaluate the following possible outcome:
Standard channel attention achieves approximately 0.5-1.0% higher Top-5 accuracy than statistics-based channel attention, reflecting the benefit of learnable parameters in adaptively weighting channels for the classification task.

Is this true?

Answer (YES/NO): NO